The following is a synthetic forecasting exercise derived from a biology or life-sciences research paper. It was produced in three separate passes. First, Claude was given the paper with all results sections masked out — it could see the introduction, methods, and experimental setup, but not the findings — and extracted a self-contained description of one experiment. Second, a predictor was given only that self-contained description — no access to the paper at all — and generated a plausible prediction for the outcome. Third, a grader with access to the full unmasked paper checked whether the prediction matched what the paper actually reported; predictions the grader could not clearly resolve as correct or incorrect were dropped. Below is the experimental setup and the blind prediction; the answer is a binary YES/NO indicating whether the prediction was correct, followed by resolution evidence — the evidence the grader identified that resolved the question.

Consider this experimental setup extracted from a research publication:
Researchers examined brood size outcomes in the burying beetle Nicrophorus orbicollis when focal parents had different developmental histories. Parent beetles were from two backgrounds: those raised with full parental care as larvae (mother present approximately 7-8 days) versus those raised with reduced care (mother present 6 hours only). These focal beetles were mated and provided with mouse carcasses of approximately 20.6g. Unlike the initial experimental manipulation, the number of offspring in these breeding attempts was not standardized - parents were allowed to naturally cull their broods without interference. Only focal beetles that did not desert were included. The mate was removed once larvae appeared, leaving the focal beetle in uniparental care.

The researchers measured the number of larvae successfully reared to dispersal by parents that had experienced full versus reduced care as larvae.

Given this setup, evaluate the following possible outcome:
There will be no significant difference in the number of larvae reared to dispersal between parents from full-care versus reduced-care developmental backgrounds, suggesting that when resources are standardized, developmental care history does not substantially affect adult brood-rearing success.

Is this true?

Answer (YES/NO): YES